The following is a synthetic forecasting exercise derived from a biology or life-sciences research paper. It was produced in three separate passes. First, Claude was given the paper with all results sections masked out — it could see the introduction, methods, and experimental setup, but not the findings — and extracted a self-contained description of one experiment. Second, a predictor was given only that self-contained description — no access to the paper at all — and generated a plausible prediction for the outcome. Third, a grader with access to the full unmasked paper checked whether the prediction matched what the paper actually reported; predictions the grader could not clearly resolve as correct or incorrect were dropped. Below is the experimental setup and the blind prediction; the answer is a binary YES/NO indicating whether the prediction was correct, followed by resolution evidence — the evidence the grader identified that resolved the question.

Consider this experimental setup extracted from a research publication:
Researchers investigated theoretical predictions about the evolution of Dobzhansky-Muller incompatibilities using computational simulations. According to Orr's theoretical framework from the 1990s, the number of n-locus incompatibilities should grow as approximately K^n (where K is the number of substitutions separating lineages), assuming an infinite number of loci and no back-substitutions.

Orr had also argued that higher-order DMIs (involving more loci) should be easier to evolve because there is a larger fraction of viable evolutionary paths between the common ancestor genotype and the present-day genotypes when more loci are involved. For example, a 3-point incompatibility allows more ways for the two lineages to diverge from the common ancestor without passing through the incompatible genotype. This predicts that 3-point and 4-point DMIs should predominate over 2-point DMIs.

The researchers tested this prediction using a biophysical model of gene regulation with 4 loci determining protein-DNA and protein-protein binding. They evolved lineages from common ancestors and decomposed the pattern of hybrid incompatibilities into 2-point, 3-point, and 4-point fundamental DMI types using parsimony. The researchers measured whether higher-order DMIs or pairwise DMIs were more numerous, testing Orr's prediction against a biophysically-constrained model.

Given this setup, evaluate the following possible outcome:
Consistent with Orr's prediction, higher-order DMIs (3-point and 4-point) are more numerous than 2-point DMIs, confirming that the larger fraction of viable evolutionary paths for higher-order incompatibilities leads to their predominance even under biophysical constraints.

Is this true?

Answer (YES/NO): NO